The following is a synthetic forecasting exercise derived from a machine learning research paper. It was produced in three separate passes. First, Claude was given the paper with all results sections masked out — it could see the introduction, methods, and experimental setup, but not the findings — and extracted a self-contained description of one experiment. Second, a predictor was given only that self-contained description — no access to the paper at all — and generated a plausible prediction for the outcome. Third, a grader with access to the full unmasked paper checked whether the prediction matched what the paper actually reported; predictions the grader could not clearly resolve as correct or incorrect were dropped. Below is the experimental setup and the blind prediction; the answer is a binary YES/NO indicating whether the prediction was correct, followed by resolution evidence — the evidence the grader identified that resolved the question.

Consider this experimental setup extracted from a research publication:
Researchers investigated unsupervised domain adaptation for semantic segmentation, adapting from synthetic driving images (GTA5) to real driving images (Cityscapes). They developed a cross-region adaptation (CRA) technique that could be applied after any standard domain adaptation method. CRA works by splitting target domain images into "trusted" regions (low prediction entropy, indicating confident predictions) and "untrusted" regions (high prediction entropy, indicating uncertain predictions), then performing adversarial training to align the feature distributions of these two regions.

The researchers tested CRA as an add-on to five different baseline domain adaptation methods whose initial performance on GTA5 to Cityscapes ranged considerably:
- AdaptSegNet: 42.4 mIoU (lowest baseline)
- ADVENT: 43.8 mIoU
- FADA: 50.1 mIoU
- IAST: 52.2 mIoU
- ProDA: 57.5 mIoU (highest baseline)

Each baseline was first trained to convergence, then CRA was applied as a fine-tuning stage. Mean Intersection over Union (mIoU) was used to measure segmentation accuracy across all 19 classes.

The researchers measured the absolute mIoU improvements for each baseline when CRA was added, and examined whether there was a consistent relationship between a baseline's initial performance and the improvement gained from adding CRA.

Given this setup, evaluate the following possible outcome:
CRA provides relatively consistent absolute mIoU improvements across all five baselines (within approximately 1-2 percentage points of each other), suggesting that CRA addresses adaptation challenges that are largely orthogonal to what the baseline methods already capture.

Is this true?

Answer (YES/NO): NO